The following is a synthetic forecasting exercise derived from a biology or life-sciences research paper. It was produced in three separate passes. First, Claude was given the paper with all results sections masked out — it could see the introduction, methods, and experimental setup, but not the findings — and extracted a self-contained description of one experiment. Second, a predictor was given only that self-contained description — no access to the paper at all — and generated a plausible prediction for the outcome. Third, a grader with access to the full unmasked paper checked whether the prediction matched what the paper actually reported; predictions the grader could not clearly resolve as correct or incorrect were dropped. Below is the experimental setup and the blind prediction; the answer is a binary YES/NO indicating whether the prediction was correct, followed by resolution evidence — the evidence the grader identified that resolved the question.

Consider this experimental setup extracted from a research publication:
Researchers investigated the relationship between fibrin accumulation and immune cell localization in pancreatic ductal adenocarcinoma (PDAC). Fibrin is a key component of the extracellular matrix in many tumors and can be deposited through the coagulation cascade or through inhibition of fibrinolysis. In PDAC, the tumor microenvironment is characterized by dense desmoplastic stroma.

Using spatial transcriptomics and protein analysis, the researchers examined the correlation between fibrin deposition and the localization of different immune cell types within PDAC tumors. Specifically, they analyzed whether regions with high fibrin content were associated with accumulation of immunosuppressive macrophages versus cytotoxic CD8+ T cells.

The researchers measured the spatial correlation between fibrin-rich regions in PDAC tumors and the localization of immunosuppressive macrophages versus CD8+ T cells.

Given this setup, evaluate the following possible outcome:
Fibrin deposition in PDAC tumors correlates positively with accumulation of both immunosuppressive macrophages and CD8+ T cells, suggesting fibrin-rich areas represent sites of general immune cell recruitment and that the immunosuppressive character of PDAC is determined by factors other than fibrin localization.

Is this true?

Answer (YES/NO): NO